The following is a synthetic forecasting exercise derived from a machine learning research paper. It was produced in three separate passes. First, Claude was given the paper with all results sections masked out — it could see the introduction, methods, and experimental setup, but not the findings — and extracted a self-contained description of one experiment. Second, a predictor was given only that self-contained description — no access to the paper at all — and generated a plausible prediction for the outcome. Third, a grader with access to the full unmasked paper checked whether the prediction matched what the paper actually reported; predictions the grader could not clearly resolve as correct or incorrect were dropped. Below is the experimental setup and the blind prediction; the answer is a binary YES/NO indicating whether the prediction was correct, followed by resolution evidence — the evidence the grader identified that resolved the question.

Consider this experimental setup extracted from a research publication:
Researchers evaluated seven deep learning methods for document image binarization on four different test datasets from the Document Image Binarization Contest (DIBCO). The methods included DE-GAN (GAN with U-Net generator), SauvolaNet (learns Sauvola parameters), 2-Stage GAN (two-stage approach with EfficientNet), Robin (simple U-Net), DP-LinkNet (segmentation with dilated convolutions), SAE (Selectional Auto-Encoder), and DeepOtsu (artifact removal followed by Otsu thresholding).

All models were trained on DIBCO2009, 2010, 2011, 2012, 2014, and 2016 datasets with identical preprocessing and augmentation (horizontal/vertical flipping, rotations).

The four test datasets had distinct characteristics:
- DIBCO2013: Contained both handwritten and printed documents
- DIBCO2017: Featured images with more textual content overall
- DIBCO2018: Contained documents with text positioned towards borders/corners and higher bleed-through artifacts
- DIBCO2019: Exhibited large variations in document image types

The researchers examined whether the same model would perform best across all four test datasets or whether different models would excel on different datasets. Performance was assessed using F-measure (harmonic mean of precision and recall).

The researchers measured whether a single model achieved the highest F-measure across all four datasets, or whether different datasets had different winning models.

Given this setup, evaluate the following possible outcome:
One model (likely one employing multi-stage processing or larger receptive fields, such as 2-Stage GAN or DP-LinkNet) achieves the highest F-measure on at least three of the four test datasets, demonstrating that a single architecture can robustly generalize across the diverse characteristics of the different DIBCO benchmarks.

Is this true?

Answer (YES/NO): NO